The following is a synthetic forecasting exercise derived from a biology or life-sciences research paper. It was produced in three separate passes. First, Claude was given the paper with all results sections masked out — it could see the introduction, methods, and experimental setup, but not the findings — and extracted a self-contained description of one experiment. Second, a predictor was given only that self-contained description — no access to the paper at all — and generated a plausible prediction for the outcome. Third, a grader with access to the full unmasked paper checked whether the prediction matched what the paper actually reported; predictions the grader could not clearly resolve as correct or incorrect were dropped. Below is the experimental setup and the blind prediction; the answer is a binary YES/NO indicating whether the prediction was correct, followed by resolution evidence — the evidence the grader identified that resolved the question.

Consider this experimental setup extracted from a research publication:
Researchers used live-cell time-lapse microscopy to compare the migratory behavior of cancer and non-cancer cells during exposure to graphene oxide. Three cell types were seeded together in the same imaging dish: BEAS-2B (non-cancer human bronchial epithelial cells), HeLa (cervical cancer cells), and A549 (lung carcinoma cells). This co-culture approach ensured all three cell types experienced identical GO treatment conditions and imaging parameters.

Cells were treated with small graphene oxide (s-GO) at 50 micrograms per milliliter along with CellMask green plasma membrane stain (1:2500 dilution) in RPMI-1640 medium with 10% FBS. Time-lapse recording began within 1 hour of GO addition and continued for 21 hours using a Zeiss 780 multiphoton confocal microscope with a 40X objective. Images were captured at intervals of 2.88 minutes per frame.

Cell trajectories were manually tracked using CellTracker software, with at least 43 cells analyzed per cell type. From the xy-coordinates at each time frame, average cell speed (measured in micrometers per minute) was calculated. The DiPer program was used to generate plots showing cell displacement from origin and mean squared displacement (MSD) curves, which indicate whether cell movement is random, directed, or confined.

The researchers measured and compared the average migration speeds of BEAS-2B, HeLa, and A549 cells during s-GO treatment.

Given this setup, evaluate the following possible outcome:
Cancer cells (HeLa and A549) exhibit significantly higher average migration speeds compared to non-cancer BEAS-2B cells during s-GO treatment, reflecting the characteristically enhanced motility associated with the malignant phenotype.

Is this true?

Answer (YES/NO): NO